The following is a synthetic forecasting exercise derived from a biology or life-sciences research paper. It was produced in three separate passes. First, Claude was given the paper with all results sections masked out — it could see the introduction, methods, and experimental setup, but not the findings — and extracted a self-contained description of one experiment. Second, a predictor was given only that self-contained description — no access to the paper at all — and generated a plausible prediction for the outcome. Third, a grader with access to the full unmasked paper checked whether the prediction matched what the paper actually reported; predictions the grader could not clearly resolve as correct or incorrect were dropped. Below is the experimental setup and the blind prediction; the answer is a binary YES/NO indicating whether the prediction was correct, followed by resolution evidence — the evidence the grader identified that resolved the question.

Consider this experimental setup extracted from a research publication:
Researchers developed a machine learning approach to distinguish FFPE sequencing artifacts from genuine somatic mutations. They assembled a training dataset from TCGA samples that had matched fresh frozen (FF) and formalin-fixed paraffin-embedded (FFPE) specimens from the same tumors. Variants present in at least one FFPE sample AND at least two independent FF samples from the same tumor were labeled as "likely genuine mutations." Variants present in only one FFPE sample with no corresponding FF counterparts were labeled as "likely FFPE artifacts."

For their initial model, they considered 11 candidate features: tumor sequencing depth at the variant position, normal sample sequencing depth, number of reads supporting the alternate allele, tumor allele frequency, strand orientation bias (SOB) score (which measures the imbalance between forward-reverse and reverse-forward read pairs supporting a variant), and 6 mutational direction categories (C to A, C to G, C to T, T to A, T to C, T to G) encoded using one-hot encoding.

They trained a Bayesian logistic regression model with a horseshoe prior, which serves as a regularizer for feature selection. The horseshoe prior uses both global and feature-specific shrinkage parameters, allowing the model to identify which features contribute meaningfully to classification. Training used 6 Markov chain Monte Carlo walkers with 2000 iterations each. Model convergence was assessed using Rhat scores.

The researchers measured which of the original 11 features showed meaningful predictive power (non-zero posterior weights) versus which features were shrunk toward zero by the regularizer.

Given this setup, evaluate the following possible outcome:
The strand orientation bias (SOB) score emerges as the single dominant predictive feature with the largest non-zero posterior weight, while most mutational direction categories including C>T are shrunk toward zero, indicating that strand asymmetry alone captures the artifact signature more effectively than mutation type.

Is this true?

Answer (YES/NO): YES